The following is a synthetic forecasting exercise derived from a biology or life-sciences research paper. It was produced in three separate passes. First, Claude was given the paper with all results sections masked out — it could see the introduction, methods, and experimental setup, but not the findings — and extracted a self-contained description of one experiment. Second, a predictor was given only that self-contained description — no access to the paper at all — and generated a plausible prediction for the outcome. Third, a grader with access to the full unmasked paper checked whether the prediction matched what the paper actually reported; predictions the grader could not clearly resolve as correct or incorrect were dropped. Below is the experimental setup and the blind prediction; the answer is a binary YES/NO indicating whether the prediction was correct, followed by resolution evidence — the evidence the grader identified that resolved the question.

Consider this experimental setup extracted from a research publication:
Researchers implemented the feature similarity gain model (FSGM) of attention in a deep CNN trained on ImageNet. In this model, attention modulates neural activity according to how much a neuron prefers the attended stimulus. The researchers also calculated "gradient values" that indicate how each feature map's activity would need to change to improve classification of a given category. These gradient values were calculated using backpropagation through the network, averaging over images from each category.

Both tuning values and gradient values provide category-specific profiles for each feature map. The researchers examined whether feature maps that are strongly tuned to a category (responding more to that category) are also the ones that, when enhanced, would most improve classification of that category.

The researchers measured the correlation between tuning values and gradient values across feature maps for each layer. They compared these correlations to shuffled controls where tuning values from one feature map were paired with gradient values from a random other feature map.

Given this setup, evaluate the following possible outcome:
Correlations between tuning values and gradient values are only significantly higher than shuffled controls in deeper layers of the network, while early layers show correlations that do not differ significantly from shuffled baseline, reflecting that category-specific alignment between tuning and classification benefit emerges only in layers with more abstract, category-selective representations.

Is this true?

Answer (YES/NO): NO